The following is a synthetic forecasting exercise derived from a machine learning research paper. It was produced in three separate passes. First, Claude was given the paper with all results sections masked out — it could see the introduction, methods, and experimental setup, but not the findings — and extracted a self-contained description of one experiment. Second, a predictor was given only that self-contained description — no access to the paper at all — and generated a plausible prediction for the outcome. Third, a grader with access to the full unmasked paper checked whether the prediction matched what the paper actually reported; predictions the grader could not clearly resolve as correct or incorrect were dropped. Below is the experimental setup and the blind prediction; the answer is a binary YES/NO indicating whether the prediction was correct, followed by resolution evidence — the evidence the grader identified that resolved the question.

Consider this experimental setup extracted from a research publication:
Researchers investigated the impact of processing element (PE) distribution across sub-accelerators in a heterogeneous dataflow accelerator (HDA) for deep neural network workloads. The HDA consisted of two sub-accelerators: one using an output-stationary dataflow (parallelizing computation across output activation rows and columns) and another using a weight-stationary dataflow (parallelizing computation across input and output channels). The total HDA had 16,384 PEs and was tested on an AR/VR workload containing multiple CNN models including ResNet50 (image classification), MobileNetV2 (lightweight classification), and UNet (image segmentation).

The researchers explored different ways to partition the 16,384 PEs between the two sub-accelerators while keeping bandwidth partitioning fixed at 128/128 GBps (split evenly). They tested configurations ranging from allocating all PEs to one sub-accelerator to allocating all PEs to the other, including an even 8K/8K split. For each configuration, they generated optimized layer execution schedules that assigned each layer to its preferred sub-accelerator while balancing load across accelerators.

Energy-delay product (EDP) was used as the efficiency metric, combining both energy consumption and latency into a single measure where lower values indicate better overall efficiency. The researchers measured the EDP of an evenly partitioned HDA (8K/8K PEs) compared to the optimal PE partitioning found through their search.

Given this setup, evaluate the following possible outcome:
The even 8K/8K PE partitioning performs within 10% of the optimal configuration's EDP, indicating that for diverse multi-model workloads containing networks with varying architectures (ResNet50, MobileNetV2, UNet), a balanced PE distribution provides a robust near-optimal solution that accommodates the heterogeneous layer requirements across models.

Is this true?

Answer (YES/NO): NO